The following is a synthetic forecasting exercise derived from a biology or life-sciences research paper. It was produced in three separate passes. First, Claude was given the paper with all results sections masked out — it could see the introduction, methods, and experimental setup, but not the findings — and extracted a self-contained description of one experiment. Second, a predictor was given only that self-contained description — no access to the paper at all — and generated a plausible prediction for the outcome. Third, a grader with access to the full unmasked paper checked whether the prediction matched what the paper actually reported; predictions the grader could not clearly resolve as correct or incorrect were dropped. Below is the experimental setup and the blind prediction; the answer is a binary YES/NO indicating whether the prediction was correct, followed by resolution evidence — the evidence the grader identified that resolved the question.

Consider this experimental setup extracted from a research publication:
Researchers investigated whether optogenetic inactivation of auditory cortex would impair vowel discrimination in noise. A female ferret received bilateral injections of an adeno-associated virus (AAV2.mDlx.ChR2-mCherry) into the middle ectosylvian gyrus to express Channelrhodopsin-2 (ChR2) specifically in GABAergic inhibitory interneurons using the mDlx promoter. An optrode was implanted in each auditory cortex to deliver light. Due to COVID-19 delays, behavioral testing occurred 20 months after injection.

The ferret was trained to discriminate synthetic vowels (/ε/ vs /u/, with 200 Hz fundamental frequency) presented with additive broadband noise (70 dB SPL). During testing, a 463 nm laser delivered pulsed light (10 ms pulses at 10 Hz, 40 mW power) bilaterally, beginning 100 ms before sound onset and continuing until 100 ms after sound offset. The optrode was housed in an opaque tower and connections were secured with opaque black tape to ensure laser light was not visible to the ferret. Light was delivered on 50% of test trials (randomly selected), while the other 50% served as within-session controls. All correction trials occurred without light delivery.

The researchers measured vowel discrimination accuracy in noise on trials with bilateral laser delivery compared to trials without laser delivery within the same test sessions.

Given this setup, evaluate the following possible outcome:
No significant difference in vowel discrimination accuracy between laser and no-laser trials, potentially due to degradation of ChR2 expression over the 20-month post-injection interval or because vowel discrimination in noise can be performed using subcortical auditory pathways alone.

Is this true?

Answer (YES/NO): NO